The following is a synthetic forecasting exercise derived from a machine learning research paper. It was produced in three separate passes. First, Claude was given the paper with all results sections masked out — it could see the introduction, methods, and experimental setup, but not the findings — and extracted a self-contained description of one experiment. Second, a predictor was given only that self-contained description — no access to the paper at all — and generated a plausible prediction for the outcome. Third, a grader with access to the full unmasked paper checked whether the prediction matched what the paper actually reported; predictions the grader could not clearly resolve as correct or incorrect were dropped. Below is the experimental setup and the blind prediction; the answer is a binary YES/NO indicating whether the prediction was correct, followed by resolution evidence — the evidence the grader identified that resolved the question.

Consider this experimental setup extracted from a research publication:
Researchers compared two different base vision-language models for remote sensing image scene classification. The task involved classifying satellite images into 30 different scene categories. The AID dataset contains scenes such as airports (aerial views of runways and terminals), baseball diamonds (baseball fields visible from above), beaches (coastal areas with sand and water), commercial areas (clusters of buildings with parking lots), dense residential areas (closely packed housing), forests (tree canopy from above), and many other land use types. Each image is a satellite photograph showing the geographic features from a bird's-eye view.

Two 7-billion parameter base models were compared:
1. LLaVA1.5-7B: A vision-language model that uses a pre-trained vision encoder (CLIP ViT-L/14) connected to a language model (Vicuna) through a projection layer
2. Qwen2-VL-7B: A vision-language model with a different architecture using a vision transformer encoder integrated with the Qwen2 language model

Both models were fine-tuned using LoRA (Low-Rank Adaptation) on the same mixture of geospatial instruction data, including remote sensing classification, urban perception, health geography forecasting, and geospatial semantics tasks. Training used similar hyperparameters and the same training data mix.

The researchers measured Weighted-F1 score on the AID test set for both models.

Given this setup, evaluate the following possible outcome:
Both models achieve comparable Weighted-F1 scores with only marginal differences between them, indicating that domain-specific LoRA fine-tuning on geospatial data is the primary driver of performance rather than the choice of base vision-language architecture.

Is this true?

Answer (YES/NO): NO